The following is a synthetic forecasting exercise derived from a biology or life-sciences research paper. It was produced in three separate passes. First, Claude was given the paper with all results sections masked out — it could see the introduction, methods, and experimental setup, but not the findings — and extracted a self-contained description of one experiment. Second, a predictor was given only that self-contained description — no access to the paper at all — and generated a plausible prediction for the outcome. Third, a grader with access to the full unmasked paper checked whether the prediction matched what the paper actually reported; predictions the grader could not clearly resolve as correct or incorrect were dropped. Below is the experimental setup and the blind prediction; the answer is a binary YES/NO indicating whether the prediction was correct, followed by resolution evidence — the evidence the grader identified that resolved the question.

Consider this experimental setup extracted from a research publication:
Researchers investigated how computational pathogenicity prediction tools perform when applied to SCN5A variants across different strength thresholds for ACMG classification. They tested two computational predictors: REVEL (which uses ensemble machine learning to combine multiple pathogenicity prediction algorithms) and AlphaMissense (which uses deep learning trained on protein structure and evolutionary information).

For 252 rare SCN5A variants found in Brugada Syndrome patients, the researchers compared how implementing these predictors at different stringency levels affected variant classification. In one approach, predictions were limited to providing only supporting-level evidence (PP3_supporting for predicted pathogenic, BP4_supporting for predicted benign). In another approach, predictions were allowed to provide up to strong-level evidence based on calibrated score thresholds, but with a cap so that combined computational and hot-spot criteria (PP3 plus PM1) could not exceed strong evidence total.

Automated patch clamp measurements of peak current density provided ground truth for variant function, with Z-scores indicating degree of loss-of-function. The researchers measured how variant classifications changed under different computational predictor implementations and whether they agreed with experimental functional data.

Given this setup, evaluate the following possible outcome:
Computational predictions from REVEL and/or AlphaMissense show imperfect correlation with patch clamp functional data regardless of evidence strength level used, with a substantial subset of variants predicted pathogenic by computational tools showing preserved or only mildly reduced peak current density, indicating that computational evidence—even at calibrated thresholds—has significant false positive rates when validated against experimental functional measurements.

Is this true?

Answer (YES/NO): YES